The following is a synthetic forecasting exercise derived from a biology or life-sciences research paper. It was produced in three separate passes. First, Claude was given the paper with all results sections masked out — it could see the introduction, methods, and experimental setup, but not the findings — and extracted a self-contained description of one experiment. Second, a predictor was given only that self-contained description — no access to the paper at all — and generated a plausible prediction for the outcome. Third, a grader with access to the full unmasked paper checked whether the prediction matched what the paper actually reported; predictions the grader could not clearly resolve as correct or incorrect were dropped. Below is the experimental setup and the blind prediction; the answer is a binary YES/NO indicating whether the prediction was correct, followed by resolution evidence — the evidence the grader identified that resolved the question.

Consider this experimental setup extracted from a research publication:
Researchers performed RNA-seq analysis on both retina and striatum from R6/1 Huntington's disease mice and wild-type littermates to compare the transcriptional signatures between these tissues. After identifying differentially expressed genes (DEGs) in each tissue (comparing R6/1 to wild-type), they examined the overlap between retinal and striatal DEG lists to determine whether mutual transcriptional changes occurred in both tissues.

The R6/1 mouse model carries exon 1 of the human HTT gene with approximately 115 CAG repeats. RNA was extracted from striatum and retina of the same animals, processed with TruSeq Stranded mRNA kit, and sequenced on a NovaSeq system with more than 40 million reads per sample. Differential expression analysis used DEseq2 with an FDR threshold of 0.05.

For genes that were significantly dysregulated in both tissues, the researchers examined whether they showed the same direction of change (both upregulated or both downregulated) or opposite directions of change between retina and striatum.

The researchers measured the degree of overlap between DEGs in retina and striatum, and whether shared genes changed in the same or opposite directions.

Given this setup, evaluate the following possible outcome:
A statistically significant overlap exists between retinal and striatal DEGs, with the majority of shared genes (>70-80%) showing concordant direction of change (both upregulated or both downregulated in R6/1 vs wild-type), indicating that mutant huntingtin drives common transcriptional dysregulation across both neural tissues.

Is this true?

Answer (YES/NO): NO